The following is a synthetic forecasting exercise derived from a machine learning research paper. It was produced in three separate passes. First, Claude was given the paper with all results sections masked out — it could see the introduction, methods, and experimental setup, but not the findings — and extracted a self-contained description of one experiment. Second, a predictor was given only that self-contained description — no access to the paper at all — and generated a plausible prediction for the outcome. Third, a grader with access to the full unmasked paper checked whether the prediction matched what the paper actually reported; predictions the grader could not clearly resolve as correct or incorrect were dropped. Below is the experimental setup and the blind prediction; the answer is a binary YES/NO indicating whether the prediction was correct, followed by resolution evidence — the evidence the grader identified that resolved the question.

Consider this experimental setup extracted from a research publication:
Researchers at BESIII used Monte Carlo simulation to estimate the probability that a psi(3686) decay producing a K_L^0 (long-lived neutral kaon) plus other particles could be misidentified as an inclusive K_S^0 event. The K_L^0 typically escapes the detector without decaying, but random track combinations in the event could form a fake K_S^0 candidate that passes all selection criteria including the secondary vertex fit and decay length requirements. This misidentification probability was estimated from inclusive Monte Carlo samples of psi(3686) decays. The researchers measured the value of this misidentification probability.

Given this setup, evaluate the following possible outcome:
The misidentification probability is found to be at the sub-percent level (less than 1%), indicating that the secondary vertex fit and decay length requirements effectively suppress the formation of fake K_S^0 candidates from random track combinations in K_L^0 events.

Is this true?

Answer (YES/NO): YES